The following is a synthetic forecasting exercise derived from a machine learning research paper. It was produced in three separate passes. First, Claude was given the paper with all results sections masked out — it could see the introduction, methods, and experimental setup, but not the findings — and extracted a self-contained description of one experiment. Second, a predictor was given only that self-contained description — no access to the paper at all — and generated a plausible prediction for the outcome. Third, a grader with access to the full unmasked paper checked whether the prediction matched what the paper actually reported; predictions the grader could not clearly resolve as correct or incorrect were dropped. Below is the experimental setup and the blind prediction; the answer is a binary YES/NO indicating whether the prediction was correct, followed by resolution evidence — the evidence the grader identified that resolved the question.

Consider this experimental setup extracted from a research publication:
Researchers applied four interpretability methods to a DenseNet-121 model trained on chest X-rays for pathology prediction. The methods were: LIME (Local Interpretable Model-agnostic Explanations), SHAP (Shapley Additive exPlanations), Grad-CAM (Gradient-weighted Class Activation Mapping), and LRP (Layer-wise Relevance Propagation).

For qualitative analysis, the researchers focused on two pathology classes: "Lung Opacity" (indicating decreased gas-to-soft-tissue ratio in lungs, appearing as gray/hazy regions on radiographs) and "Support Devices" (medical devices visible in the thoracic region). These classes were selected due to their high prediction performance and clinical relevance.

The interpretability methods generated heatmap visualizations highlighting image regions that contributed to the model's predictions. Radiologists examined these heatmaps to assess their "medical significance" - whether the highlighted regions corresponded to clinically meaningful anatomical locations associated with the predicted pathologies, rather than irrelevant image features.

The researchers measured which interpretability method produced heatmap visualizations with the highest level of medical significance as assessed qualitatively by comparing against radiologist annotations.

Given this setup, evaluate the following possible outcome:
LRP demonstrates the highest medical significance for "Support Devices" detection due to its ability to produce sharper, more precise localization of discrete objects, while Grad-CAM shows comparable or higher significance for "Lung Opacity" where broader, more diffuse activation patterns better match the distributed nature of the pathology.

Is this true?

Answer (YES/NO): NO